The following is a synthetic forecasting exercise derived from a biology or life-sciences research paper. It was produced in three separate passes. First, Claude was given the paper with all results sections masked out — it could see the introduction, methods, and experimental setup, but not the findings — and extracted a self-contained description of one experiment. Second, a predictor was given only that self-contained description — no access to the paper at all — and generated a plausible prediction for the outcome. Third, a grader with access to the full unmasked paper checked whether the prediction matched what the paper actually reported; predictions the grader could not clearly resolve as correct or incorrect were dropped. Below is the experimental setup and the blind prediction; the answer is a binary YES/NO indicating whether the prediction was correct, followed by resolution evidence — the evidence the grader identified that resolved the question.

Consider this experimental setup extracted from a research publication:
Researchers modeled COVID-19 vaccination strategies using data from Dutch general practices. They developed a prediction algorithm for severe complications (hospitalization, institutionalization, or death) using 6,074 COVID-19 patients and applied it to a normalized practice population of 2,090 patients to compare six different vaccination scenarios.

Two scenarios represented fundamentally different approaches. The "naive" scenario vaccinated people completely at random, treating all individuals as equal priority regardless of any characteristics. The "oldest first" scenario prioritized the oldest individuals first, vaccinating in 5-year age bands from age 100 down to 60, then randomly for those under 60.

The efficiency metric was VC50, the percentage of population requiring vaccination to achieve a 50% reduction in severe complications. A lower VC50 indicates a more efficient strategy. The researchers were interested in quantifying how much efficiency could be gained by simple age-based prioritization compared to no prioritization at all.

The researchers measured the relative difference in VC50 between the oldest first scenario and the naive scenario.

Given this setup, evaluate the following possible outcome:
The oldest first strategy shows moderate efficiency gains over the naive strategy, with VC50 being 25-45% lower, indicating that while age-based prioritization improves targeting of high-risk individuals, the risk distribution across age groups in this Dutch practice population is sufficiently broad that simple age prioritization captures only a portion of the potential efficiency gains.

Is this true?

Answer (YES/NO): NO